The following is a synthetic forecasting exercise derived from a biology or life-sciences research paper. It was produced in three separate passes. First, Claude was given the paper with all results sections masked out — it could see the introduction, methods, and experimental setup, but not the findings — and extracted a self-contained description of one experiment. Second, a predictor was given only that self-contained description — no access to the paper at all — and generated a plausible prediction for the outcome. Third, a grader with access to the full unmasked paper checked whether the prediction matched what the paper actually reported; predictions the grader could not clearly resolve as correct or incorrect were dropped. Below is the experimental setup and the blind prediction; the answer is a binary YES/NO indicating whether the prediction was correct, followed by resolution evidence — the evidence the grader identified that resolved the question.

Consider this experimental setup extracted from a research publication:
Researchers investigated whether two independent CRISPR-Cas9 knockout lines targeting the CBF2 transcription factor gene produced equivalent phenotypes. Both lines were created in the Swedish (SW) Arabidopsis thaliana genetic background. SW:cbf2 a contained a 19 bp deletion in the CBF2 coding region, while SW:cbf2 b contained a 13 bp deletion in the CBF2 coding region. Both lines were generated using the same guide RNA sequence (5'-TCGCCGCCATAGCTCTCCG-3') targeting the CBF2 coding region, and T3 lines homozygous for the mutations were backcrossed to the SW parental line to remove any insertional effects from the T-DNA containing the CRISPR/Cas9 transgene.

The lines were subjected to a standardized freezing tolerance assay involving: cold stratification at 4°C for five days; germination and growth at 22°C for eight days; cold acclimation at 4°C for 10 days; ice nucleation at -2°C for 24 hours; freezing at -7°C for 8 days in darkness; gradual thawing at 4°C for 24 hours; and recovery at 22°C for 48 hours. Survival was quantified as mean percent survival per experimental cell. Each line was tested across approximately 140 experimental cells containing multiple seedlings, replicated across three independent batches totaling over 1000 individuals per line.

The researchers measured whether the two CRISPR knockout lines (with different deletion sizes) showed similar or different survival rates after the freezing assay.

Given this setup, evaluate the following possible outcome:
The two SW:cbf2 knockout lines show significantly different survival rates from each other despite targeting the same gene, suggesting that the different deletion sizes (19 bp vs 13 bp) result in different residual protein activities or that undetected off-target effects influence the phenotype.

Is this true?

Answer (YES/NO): NO